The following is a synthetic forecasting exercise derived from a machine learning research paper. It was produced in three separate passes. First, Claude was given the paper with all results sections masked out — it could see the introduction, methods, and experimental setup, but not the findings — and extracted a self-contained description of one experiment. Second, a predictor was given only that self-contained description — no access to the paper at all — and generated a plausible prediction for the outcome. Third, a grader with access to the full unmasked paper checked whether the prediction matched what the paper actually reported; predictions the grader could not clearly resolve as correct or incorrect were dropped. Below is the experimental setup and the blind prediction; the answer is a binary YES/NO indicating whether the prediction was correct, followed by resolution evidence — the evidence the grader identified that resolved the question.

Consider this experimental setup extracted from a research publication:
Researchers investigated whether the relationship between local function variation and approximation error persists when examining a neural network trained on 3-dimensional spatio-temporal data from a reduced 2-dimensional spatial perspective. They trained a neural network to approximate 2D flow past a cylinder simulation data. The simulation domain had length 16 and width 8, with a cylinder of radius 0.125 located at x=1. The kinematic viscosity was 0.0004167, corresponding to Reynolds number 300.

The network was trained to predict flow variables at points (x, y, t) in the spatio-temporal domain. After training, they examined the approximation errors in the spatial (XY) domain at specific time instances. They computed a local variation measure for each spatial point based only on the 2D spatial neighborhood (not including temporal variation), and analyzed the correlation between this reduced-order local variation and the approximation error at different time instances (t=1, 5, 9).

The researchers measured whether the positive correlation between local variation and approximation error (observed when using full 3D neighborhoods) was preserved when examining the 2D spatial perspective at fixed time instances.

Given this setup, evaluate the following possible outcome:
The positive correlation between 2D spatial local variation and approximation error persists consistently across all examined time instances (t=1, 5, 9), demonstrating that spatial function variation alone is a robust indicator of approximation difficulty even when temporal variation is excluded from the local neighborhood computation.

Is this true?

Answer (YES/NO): YES